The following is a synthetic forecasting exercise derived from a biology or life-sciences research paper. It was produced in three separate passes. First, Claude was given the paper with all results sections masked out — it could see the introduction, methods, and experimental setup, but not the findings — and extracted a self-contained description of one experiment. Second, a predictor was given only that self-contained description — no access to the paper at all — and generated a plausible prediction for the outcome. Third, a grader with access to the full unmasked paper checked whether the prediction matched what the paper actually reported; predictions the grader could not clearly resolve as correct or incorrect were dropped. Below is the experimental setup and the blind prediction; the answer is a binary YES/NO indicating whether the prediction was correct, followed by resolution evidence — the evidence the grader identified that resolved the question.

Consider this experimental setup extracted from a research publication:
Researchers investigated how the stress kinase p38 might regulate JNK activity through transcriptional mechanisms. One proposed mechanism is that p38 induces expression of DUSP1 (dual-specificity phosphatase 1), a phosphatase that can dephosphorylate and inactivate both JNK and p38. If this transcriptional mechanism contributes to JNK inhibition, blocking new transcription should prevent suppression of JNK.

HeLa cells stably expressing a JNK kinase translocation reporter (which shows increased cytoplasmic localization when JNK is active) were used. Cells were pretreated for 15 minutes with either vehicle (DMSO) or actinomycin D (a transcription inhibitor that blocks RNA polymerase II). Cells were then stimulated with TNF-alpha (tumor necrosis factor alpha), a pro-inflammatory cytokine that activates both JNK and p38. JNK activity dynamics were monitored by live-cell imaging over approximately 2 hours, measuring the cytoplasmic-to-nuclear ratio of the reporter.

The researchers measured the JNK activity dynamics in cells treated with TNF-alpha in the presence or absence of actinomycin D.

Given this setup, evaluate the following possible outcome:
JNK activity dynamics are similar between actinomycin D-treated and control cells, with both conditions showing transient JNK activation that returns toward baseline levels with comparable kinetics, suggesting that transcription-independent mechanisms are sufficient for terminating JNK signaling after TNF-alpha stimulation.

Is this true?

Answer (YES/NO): YES